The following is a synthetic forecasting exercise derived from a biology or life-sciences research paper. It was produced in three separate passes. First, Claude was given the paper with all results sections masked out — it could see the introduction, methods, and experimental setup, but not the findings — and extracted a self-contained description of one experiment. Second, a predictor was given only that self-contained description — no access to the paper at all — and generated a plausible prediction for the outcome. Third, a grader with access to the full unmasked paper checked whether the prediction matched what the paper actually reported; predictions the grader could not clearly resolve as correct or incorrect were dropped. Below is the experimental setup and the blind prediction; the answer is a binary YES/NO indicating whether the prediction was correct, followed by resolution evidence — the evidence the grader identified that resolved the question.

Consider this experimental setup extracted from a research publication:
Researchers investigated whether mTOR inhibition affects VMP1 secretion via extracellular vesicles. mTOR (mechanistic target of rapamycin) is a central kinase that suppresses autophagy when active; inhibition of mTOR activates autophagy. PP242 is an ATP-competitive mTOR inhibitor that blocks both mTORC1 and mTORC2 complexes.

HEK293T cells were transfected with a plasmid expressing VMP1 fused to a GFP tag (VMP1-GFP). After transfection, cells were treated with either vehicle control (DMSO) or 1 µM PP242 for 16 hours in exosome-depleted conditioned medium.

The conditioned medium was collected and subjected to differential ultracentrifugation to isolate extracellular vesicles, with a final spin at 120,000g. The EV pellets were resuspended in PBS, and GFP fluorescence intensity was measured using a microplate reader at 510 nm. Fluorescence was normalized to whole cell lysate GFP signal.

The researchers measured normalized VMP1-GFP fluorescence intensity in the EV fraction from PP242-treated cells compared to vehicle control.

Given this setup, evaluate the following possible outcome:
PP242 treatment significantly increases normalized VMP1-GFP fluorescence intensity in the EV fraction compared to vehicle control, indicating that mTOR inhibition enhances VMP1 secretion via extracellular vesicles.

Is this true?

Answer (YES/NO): NO